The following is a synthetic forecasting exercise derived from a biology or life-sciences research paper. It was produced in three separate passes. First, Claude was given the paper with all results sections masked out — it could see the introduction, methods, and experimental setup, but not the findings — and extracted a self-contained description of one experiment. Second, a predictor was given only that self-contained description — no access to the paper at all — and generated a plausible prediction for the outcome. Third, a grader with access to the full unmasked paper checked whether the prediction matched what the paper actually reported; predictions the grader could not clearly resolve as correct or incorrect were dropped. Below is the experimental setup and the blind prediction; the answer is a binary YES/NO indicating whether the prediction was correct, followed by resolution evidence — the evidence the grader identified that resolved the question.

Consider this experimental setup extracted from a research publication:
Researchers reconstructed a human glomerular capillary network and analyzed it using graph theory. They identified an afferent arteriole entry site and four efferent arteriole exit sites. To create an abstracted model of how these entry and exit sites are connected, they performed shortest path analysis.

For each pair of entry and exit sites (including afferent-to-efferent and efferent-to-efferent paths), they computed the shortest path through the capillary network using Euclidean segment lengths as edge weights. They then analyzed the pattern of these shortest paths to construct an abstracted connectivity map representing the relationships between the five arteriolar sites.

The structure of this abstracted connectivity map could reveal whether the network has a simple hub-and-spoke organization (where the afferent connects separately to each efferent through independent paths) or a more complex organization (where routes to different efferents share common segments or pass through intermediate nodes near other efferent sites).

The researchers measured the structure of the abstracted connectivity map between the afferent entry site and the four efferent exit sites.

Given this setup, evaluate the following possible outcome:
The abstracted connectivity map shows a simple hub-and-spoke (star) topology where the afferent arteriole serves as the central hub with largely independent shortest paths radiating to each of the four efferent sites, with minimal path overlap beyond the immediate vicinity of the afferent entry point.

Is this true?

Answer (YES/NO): NO